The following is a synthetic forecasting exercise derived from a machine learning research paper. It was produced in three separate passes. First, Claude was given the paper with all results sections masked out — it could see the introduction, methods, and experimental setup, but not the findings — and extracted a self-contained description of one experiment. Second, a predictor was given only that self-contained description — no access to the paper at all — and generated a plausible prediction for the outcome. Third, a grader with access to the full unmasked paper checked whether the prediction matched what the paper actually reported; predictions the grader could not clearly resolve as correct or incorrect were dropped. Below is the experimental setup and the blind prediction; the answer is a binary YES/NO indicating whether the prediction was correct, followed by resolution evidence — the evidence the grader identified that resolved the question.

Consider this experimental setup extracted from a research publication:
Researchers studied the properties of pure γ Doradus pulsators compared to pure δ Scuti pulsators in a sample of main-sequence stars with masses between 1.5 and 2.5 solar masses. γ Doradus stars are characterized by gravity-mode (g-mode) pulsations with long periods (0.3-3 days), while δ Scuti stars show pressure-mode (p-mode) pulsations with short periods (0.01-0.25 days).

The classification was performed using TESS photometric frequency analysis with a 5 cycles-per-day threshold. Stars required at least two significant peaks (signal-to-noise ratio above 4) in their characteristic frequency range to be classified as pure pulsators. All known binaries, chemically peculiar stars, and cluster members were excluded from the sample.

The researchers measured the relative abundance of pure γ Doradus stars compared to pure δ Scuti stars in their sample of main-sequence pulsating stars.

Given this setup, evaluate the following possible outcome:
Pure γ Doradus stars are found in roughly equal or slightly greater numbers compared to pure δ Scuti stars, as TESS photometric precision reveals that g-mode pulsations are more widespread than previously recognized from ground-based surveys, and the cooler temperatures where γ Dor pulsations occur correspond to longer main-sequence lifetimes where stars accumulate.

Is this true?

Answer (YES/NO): NO